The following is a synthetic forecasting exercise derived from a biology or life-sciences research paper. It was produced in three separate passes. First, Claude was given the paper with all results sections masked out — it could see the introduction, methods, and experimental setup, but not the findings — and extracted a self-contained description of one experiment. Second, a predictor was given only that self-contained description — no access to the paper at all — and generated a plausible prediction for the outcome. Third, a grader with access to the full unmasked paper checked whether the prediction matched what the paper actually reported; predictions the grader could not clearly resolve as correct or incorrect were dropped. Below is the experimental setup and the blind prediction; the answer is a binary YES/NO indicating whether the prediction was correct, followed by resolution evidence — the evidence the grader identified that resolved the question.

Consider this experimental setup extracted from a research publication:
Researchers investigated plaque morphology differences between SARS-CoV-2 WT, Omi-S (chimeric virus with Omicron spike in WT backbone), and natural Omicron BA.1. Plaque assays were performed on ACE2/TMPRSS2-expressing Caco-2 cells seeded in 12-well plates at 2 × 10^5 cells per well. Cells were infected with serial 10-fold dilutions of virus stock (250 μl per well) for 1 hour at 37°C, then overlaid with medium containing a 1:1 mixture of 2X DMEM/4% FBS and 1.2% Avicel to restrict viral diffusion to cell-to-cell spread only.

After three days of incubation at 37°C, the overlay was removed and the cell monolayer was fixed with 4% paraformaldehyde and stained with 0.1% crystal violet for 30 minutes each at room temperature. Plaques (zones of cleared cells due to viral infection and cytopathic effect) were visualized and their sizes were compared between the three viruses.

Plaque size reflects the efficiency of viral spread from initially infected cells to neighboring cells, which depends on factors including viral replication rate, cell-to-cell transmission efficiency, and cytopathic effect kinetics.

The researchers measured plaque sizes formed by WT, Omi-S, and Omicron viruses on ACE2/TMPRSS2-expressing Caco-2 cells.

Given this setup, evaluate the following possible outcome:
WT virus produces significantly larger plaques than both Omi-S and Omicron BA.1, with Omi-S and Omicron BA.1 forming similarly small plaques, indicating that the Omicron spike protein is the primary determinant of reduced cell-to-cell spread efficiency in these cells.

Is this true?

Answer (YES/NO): NO